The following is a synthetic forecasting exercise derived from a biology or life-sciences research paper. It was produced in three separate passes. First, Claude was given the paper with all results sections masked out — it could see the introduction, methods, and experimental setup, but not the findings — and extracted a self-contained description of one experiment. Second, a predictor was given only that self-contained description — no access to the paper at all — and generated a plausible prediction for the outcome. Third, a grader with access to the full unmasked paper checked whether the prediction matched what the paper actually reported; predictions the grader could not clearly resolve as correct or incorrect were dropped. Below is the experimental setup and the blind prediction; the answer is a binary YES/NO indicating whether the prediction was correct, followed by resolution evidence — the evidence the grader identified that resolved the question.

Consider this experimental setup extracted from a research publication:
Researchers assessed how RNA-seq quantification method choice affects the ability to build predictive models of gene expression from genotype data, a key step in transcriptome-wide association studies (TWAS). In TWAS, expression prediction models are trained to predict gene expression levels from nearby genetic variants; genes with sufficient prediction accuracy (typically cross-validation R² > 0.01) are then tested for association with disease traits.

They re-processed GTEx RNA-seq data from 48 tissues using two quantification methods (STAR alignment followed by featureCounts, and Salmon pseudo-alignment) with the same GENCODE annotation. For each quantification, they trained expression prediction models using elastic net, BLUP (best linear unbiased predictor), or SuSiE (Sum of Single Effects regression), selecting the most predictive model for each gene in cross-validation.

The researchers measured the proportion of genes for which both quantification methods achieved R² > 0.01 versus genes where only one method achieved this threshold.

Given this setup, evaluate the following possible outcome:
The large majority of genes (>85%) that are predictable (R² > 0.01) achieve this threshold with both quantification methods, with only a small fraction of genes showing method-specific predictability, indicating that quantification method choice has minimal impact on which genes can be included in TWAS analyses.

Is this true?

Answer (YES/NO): NO